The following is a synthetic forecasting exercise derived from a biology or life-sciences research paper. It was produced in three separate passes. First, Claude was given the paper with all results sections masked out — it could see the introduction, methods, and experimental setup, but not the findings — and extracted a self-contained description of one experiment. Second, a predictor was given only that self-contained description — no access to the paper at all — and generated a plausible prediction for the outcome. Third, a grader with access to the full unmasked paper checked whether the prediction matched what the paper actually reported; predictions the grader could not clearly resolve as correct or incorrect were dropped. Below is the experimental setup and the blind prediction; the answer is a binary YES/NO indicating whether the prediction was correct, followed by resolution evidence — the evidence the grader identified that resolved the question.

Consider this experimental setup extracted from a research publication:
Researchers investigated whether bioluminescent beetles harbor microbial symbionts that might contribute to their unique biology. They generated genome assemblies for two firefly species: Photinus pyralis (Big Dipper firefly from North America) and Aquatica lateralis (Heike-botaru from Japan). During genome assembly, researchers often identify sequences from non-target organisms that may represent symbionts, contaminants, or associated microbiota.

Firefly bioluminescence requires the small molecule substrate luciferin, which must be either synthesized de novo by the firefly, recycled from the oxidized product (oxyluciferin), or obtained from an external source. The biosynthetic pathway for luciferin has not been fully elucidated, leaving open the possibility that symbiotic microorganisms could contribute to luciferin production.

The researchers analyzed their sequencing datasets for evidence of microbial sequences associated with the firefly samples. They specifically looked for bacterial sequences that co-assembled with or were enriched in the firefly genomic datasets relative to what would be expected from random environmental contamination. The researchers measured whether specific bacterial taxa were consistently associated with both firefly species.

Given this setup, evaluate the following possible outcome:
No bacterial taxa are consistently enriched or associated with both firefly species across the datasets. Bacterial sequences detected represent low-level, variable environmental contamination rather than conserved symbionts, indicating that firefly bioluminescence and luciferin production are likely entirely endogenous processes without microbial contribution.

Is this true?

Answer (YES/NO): NO